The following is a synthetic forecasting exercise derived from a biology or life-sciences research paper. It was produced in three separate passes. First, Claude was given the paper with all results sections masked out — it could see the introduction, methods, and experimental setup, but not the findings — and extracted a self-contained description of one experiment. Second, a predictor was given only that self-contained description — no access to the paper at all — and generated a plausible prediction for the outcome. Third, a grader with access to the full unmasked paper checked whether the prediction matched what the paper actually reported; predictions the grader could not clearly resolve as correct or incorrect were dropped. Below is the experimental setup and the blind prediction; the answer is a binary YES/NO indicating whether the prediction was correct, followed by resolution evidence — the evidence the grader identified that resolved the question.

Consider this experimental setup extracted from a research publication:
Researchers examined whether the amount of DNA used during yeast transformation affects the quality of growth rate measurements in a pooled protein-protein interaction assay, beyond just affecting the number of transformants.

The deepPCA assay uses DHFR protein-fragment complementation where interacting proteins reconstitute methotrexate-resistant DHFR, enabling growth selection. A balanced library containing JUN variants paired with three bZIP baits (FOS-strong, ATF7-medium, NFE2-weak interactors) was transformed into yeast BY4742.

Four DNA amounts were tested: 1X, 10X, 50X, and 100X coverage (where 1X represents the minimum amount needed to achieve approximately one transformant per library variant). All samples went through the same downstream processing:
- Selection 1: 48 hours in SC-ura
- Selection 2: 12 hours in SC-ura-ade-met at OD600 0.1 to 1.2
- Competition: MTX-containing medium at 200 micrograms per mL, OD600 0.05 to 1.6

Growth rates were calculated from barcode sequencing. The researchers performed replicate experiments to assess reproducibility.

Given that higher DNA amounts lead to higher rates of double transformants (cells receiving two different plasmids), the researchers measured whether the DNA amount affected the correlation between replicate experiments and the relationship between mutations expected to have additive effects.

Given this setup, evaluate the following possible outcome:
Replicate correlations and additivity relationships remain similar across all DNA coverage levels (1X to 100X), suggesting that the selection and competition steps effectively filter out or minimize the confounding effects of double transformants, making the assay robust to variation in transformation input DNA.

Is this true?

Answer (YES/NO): NO